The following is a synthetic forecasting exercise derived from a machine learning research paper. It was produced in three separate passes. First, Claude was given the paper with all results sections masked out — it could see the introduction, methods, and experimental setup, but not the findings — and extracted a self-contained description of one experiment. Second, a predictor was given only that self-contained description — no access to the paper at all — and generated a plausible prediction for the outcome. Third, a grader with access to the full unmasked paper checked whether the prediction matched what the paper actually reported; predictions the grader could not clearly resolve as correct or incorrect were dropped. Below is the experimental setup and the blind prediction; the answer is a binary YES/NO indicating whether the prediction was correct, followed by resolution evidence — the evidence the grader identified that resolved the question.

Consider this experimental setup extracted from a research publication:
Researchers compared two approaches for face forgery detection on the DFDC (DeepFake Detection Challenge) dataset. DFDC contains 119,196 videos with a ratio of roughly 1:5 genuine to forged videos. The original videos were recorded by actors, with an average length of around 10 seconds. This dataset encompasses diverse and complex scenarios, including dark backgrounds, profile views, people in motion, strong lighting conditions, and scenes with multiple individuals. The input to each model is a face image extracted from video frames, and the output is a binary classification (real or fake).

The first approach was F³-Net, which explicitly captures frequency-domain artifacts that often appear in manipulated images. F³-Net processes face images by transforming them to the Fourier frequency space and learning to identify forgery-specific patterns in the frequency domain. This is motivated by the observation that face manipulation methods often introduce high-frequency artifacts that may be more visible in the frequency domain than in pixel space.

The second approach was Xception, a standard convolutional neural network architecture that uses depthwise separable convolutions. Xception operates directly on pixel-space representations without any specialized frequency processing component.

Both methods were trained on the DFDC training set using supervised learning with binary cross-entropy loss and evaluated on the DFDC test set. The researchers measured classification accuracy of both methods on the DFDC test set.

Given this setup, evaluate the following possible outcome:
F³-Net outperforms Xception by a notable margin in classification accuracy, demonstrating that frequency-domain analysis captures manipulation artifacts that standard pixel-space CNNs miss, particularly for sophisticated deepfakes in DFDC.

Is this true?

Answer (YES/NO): NO